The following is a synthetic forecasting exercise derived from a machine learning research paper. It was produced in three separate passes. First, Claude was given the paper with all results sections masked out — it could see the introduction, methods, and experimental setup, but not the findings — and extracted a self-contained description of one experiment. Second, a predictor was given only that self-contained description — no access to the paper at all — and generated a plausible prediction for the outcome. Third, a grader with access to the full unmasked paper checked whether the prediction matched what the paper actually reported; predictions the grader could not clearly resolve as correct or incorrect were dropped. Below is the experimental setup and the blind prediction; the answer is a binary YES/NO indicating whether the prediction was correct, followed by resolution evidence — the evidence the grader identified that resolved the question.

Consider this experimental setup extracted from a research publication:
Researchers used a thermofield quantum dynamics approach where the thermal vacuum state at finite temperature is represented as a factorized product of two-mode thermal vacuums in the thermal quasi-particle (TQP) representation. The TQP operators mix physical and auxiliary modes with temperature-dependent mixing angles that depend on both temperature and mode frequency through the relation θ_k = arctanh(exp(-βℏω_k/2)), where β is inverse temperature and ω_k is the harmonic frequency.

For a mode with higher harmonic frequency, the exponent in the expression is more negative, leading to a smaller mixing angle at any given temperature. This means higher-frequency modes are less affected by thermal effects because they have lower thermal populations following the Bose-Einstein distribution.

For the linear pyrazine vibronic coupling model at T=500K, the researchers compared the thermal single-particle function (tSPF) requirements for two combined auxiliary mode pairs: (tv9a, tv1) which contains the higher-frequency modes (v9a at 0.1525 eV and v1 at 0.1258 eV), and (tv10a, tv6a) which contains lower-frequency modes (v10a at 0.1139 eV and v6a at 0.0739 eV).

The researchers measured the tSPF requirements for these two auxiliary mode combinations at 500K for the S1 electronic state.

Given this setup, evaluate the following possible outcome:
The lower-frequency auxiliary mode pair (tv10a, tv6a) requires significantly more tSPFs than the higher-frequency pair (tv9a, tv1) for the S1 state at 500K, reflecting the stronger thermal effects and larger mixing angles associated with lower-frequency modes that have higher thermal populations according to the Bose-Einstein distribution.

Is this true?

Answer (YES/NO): YES